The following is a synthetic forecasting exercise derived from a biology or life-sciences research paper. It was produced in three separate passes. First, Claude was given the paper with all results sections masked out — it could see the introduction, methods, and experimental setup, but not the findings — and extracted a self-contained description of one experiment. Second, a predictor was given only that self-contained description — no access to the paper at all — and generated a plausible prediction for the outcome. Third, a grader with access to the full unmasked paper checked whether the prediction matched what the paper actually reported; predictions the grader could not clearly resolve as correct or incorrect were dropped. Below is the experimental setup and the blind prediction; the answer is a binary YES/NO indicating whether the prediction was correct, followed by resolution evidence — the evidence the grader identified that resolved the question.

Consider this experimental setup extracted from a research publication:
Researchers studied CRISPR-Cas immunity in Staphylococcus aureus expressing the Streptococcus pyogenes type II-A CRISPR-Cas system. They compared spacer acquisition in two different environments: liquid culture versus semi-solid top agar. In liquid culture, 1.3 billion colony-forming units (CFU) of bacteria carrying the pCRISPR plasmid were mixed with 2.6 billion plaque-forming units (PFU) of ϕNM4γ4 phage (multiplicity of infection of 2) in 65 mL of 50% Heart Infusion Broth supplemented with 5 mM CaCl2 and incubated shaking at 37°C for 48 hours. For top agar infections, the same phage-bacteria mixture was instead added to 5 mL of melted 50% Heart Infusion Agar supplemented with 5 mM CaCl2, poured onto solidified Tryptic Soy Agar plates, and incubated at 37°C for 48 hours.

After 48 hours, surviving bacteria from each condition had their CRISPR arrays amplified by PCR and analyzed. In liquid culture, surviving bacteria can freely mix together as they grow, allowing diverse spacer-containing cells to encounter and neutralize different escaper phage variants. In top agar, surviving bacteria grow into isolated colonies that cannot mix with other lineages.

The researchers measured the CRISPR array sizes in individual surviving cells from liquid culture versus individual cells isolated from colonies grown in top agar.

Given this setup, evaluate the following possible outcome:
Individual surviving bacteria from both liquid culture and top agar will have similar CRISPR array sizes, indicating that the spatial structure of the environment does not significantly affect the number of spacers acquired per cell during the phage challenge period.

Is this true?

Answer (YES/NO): NO